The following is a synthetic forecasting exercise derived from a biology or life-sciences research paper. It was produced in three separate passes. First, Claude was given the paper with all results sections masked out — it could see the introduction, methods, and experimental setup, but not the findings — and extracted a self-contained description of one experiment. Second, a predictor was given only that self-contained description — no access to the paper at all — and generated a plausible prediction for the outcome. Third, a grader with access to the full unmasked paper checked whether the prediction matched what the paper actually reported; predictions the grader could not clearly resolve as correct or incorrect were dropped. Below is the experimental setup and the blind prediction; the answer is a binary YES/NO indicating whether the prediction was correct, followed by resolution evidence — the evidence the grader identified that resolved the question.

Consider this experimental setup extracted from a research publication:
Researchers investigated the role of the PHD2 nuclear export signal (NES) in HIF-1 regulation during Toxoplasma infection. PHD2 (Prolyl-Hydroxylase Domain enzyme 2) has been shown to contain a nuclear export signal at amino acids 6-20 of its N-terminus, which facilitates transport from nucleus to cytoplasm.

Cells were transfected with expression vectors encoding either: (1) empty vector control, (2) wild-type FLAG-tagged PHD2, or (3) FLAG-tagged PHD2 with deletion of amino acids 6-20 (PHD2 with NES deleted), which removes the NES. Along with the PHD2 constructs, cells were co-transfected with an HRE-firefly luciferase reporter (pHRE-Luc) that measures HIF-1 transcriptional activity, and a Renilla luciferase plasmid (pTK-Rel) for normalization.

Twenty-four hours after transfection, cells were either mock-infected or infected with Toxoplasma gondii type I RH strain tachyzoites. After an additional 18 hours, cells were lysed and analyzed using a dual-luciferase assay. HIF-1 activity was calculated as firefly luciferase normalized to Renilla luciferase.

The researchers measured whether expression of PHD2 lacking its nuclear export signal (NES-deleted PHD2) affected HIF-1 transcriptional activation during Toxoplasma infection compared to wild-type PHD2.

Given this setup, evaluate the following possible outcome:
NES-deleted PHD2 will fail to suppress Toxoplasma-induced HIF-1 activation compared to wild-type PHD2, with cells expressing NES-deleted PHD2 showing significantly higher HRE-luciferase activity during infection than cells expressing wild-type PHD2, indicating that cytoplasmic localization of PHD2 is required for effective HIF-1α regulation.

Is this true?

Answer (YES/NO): NO